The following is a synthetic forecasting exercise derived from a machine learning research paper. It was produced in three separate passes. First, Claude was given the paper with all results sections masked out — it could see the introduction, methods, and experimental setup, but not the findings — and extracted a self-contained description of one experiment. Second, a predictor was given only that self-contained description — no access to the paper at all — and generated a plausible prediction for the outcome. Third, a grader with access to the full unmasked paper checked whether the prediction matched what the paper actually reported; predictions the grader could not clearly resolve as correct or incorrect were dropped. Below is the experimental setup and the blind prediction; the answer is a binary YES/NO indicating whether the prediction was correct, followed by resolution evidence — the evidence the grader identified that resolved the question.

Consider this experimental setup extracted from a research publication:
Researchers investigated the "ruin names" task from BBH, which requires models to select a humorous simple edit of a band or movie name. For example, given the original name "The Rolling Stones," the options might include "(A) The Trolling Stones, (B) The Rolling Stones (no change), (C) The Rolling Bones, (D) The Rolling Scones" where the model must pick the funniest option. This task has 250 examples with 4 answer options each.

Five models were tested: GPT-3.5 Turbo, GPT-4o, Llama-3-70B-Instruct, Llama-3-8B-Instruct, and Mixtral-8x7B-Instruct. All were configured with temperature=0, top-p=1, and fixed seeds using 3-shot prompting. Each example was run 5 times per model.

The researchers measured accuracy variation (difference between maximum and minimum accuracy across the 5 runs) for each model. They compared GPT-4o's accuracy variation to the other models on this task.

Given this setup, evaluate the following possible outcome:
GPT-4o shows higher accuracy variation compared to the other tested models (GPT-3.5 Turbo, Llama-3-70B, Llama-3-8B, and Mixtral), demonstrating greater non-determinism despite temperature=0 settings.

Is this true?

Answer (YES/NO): YES